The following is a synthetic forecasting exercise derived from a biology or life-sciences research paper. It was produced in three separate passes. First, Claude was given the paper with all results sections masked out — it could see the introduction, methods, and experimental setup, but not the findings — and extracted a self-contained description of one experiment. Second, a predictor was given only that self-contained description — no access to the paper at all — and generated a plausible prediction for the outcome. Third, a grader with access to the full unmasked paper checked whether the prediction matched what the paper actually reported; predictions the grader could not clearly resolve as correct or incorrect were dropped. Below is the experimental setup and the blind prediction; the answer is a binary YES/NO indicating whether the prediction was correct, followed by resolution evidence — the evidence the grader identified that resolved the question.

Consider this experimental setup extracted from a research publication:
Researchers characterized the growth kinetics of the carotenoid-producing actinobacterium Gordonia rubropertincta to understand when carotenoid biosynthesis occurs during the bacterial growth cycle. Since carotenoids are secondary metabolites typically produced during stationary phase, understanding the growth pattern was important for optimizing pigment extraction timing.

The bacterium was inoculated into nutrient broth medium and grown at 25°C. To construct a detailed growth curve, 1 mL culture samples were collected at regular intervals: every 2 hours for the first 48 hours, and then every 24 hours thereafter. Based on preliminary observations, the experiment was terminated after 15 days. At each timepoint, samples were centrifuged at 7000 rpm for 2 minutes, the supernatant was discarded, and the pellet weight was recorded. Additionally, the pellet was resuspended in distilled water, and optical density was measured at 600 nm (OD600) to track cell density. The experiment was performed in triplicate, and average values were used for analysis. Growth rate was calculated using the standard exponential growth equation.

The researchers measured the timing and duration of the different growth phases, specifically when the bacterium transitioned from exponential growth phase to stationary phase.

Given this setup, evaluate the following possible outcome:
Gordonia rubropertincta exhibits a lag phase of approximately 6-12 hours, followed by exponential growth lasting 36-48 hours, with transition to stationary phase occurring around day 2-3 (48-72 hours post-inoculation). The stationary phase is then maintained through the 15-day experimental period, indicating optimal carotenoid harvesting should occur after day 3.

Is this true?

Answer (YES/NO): NO